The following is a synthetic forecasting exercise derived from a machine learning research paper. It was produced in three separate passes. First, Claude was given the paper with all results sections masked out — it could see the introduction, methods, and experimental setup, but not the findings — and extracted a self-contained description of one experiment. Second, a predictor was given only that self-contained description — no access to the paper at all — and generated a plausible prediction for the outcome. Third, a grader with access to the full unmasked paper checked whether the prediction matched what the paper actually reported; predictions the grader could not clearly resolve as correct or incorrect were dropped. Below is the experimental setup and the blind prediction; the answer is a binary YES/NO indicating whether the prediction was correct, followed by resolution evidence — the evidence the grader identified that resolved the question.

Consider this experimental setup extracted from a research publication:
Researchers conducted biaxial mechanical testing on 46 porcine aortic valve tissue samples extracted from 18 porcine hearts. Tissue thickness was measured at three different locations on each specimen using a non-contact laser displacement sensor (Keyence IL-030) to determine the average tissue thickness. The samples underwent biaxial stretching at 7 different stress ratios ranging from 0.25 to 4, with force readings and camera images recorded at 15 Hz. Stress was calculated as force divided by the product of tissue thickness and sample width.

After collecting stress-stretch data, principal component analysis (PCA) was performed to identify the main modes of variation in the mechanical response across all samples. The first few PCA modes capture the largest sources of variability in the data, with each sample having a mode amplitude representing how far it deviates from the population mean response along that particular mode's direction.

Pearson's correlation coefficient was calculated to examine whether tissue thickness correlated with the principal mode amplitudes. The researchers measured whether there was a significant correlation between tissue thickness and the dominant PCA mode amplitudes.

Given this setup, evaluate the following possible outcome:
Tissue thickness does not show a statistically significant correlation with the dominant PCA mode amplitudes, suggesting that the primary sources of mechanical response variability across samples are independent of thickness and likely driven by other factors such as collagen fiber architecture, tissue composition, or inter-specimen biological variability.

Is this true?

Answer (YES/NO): NO